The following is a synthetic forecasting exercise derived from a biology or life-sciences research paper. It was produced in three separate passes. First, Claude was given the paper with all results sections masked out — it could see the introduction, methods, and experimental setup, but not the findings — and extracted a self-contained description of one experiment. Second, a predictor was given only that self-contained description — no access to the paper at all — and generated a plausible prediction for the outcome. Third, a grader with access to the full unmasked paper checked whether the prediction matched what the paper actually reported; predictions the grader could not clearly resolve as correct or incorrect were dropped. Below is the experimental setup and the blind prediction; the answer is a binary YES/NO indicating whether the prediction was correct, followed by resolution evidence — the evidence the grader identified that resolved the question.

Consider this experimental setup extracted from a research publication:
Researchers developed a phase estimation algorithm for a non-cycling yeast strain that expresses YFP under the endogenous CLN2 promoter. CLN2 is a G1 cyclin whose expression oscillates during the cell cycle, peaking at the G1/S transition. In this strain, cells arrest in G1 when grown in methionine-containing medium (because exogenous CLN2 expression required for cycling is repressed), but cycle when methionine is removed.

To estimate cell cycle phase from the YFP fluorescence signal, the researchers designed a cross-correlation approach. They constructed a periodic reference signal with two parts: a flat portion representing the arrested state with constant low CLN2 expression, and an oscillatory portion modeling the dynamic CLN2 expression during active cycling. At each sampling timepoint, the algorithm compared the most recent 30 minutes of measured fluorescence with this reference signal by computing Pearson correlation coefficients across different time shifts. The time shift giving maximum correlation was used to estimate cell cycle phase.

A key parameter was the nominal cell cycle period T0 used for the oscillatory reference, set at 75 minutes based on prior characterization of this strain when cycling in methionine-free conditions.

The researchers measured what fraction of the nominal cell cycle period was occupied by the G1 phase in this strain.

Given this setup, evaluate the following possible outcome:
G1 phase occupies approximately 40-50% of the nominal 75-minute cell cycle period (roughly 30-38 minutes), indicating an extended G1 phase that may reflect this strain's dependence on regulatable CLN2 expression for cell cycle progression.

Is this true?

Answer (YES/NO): NO